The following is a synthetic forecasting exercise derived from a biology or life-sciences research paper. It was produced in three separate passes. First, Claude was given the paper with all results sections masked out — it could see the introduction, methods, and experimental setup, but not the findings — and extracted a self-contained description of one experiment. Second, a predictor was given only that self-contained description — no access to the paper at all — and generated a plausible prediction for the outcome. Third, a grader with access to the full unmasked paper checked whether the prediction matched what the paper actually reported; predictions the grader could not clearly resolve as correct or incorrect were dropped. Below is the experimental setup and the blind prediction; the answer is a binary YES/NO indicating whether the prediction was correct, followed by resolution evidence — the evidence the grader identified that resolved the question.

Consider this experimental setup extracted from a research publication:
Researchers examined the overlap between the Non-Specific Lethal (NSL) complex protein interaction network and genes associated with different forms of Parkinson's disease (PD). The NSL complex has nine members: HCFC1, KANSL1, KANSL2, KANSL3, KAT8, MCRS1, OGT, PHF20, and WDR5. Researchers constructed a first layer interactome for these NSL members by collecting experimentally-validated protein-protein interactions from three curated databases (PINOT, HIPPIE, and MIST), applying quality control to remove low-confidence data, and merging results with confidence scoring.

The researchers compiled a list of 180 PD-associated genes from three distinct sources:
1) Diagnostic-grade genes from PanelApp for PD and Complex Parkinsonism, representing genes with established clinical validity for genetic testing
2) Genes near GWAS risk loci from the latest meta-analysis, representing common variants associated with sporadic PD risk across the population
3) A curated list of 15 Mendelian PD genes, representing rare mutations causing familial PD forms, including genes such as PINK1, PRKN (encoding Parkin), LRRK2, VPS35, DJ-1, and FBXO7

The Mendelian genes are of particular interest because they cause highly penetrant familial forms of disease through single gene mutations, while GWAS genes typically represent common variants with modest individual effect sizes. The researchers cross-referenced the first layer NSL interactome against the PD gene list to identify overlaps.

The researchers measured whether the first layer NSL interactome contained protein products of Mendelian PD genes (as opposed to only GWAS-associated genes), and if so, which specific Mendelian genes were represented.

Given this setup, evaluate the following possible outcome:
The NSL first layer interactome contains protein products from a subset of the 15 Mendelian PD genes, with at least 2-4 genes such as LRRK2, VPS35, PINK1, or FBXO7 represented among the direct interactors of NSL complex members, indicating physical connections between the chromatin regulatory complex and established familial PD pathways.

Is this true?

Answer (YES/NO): YES